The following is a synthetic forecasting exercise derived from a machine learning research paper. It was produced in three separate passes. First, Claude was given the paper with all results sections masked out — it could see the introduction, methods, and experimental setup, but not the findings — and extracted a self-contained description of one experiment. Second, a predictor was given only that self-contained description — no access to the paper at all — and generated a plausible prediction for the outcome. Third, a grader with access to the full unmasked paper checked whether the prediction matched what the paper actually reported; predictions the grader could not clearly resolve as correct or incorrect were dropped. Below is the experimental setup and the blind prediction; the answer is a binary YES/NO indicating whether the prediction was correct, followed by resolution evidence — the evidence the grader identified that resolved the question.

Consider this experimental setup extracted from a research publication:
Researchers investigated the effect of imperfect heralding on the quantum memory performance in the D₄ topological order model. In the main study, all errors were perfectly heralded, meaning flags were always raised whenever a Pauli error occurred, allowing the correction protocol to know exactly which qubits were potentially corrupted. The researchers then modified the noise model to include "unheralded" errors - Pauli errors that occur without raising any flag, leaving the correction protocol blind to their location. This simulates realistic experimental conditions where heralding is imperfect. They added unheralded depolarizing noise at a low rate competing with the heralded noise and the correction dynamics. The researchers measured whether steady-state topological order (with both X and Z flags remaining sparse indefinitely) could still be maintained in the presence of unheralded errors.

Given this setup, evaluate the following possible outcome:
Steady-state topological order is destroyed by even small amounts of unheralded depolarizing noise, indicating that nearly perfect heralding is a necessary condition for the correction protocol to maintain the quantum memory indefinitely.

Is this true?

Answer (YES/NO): YES